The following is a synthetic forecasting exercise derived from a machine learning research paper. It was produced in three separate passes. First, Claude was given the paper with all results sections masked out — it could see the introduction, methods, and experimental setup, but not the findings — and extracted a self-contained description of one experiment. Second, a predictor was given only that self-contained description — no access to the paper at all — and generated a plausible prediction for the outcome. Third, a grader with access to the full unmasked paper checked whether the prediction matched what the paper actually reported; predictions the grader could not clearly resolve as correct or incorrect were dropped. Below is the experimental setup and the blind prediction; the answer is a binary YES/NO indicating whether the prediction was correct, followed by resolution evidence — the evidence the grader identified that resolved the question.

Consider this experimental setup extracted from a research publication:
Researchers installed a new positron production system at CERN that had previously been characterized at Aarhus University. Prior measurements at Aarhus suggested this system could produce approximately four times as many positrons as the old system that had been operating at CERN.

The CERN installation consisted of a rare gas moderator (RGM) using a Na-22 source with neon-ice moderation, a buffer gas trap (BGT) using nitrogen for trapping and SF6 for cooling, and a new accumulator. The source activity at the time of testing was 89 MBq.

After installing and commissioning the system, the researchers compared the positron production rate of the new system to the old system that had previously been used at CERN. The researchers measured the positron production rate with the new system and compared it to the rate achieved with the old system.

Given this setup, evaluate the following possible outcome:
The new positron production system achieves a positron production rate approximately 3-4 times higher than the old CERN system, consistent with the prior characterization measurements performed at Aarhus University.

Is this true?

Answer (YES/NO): NO